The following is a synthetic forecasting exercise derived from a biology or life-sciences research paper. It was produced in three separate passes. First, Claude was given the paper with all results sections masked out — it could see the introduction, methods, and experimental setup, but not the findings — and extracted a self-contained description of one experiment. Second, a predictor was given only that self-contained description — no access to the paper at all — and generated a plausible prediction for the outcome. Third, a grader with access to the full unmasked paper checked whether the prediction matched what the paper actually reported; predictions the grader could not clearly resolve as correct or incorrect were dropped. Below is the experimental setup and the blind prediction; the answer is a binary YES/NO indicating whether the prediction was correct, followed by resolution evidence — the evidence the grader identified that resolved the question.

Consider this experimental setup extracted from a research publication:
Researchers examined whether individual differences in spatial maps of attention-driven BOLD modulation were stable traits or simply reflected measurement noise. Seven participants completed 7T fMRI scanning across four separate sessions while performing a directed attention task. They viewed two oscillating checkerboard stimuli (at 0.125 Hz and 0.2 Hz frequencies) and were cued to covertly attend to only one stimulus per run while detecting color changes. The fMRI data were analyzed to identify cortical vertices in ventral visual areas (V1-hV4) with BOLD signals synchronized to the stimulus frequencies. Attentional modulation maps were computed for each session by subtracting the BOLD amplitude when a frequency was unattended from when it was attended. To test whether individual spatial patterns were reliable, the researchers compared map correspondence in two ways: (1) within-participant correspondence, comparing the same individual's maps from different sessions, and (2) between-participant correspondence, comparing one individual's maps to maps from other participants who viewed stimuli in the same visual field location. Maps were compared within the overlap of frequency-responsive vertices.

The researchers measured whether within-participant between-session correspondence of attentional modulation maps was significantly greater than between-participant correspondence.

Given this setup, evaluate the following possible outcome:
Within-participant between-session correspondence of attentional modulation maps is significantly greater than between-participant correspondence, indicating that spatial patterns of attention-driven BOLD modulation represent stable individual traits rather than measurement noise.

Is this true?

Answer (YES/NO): YES